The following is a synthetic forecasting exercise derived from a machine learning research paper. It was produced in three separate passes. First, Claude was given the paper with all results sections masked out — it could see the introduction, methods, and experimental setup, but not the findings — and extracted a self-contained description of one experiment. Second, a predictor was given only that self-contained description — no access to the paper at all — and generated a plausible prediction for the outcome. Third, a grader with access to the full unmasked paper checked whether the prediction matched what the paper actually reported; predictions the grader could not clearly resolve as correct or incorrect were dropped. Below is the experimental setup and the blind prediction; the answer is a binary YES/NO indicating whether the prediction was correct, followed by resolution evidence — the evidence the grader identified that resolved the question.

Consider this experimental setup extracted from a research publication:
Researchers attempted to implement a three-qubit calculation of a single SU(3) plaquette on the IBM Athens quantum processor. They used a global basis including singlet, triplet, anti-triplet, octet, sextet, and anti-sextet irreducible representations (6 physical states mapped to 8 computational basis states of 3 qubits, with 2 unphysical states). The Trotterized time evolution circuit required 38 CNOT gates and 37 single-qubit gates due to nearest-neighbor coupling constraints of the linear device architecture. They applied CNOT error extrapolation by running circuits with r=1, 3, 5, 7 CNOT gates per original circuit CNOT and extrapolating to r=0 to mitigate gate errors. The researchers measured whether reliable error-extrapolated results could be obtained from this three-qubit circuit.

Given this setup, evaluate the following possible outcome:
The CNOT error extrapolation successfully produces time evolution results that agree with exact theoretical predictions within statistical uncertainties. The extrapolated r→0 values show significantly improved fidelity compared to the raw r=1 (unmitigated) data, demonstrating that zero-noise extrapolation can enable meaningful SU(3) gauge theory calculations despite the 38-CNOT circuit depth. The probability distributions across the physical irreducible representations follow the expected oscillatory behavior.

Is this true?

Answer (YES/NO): NO